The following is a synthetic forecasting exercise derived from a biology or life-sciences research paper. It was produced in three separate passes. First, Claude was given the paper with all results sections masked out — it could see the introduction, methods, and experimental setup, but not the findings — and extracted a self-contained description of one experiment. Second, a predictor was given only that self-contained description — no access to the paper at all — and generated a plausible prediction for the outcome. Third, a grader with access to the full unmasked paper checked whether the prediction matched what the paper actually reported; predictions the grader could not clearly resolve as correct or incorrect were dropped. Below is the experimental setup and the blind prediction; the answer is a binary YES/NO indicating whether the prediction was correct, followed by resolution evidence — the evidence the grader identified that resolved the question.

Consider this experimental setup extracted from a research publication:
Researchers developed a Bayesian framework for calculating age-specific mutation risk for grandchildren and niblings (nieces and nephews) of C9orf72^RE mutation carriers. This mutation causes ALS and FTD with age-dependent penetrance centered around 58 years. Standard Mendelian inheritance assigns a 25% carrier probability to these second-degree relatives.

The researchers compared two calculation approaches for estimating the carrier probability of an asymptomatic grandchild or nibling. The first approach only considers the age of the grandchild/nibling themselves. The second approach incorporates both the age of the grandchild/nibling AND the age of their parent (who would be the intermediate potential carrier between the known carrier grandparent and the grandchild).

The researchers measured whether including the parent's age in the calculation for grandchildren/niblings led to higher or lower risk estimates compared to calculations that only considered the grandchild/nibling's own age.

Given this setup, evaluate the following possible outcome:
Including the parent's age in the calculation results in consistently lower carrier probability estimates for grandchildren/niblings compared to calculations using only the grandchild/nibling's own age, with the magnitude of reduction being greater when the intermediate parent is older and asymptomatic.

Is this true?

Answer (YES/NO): YES